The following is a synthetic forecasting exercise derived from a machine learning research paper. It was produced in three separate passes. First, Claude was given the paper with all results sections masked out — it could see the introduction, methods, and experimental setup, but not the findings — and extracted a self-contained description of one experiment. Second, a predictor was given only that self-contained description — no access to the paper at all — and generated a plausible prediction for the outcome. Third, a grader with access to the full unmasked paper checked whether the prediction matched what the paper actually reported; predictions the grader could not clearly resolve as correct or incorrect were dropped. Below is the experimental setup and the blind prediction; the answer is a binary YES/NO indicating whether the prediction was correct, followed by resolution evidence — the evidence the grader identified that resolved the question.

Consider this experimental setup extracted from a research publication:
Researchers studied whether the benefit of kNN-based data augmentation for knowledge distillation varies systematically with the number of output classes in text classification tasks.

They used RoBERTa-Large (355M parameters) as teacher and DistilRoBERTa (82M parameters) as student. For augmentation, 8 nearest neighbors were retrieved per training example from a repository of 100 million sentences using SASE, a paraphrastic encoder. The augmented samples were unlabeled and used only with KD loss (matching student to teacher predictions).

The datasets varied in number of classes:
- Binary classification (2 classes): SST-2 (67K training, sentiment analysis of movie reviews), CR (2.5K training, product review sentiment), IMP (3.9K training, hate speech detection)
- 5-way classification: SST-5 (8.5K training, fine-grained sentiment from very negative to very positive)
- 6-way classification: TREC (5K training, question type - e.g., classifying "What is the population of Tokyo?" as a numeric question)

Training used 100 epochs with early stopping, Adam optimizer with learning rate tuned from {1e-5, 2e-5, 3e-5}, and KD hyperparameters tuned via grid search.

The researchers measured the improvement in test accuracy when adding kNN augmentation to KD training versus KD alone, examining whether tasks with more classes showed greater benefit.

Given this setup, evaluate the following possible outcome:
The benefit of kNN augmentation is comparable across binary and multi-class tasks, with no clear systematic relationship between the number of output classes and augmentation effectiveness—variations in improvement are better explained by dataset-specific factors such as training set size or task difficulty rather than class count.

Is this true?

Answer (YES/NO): YES